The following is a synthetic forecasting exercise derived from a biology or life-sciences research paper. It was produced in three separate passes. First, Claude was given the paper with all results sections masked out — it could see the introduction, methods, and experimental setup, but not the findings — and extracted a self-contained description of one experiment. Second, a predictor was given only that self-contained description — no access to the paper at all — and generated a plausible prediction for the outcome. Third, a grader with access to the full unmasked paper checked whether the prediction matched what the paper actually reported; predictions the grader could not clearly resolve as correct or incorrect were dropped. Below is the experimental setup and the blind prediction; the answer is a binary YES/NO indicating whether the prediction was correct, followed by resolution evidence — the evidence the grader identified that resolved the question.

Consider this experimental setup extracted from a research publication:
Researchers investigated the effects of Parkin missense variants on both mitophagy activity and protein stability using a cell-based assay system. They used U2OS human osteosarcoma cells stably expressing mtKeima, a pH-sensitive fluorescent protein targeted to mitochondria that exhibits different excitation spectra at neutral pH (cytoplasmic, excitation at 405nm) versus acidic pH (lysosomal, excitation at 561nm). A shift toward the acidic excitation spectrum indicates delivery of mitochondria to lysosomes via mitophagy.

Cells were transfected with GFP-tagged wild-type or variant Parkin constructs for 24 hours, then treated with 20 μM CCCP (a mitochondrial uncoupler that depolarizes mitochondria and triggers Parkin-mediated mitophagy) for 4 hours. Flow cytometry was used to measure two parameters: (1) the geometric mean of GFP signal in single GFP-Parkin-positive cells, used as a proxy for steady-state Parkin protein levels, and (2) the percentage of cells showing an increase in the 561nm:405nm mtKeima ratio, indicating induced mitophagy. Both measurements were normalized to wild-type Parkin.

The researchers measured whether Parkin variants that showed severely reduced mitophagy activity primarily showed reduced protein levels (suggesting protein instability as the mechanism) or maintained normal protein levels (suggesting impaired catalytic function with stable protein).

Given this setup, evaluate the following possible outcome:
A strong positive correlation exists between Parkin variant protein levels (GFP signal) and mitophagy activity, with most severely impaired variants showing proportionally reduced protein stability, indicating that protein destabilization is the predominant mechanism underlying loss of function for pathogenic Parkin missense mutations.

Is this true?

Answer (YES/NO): NO